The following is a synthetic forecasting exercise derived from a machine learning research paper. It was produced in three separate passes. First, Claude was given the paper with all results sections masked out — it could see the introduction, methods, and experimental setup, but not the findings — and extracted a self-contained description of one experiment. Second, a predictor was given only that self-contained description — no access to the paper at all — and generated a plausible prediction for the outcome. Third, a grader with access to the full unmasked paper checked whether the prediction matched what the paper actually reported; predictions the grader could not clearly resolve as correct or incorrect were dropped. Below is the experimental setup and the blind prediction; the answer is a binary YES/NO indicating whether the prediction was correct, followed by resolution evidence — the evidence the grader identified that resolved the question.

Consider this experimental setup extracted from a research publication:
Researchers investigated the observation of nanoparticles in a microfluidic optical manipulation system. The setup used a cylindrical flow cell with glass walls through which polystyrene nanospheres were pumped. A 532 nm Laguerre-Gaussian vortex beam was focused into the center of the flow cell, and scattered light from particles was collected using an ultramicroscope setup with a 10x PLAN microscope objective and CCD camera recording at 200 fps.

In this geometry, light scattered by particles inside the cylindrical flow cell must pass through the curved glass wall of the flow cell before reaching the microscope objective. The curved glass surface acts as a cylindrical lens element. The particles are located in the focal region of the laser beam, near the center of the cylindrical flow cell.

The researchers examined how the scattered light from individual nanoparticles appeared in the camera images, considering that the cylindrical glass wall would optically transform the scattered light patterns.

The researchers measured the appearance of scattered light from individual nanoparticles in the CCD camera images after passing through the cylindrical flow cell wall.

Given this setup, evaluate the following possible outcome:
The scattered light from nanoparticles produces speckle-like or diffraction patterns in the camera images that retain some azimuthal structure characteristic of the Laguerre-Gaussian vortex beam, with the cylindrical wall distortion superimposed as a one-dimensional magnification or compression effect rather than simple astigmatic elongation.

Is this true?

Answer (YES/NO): NO